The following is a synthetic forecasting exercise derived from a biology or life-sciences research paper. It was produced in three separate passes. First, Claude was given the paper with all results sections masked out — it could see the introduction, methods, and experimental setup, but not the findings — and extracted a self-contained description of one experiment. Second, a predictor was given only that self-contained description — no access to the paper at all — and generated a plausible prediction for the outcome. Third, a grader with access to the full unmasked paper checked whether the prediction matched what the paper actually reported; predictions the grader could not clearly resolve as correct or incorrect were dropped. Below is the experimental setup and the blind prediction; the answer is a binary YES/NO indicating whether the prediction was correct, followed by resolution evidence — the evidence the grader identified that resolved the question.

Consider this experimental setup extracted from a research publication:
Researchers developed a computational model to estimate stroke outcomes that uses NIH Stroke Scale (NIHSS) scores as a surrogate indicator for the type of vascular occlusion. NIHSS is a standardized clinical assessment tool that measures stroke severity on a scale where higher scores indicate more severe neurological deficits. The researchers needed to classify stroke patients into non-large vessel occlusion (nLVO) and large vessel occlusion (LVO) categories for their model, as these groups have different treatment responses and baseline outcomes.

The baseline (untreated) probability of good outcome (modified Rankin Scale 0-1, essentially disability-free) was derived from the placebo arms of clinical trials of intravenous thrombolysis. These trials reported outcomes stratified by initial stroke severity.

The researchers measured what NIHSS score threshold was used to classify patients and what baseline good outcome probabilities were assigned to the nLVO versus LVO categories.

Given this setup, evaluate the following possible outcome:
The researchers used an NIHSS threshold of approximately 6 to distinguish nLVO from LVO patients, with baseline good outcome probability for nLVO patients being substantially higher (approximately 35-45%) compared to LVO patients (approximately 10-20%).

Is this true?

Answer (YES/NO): NO